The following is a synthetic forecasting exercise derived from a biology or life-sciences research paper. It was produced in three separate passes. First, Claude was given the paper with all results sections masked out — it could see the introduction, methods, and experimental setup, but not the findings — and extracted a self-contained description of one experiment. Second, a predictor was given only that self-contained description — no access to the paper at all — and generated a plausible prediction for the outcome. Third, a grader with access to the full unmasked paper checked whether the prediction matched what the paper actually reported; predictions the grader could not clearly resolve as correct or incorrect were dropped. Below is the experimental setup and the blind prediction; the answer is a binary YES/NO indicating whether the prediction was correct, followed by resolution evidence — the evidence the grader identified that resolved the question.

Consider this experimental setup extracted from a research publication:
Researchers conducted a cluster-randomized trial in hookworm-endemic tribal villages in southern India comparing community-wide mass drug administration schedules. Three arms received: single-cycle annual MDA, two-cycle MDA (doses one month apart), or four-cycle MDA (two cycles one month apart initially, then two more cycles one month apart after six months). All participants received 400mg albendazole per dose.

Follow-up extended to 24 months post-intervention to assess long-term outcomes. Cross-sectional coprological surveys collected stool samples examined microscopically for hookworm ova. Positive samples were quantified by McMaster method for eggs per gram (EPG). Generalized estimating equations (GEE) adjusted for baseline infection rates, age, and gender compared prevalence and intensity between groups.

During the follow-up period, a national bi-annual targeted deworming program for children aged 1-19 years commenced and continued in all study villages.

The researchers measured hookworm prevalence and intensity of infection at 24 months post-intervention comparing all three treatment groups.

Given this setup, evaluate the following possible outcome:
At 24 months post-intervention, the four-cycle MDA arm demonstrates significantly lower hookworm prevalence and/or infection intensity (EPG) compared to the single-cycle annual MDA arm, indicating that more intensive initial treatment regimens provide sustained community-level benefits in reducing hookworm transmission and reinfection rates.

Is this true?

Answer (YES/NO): NO